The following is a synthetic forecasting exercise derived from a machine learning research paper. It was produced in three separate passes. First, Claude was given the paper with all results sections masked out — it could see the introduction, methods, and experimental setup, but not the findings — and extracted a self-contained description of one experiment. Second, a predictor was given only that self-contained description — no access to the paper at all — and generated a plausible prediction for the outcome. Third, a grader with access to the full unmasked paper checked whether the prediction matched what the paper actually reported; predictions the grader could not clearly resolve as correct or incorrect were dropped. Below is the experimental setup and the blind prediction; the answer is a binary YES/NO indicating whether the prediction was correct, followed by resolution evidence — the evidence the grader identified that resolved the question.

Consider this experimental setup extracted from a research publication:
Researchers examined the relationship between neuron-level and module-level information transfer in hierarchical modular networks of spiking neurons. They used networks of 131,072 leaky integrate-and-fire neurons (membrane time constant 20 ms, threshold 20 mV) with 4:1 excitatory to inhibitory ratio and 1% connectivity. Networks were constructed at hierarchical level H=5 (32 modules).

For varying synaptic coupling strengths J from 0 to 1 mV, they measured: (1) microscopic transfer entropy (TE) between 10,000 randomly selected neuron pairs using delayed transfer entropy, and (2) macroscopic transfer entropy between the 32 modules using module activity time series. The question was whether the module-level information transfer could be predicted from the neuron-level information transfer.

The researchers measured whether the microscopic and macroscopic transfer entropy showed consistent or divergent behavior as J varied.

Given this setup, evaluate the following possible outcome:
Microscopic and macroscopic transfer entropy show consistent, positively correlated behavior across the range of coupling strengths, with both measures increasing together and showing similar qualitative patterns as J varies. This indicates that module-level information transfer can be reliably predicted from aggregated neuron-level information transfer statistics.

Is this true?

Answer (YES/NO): NO